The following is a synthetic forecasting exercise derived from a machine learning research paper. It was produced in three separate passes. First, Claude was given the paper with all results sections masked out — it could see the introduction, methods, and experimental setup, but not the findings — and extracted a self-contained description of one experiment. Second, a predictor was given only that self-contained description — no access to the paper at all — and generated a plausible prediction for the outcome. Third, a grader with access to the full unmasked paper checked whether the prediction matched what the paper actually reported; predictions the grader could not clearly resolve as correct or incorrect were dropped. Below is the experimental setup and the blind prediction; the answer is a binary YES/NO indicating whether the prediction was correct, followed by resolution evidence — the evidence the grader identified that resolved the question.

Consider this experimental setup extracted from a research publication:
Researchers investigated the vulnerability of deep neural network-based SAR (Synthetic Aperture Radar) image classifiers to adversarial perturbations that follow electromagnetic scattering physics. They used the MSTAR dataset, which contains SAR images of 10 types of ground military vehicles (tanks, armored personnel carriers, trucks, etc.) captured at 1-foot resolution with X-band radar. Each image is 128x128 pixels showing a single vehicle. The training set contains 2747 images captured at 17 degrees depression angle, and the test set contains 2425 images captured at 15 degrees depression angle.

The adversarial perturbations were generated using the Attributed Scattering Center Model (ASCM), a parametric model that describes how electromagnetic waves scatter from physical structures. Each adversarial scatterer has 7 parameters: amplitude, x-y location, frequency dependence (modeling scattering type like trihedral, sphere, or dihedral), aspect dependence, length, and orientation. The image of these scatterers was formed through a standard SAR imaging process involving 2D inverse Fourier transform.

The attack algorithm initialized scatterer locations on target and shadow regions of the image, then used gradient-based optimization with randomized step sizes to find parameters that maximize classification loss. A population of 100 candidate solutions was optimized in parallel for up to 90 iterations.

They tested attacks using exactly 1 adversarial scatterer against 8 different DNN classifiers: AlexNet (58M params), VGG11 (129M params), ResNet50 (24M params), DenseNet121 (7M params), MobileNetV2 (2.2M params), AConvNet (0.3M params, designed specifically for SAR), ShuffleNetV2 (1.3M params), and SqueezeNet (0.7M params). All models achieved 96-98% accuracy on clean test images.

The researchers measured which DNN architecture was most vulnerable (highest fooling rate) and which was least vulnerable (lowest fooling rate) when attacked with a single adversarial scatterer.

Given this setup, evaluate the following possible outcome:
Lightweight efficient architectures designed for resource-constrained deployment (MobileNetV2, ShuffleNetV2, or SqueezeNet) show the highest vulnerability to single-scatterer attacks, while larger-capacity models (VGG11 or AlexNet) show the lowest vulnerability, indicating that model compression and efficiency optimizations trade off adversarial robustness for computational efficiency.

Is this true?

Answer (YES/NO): NO